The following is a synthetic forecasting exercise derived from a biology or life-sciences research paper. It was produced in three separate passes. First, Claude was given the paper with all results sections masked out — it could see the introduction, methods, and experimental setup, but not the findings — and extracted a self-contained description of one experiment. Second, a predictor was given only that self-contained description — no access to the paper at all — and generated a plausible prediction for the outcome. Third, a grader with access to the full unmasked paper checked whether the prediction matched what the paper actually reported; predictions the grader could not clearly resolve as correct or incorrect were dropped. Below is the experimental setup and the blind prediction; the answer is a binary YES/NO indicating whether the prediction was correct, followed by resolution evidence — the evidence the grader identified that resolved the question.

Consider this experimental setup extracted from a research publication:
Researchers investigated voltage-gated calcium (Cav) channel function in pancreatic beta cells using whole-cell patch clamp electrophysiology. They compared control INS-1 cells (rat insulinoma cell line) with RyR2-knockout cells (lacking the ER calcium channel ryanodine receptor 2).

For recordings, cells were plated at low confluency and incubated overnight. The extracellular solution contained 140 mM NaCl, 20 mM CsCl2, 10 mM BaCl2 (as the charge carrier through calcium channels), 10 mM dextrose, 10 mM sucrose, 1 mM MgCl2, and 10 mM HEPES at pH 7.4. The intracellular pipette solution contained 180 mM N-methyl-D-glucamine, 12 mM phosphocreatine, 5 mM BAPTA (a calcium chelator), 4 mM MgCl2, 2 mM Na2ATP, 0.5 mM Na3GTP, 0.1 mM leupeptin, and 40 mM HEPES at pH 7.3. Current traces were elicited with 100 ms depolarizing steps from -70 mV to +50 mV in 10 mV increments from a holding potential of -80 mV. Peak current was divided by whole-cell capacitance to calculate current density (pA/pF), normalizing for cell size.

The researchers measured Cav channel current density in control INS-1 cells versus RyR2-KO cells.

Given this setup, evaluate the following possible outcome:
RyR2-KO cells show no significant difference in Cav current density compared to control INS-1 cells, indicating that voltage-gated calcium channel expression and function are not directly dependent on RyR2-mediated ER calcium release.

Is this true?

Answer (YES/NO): NO